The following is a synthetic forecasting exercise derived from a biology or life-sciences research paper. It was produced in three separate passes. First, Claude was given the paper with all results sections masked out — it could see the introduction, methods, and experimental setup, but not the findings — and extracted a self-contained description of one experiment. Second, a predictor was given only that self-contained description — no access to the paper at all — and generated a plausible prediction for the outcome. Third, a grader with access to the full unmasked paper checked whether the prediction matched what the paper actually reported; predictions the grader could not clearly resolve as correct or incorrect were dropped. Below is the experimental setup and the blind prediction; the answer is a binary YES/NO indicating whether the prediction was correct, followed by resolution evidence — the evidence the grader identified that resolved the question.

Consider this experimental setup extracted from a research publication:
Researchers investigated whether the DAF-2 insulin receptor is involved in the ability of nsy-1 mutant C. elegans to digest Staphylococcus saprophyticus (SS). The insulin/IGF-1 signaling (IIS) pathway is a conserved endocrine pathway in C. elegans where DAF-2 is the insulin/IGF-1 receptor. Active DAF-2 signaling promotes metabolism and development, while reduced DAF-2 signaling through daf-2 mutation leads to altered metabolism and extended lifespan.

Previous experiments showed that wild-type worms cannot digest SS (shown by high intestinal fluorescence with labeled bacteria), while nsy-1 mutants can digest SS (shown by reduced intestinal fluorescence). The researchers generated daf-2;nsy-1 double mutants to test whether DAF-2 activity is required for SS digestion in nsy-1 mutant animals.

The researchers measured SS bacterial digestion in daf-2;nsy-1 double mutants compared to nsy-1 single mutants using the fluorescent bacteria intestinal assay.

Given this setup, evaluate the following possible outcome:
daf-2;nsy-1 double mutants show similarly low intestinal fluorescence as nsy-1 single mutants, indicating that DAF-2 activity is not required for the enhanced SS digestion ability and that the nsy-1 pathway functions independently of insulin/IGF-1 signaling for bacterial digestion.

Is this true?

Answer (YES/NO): NO